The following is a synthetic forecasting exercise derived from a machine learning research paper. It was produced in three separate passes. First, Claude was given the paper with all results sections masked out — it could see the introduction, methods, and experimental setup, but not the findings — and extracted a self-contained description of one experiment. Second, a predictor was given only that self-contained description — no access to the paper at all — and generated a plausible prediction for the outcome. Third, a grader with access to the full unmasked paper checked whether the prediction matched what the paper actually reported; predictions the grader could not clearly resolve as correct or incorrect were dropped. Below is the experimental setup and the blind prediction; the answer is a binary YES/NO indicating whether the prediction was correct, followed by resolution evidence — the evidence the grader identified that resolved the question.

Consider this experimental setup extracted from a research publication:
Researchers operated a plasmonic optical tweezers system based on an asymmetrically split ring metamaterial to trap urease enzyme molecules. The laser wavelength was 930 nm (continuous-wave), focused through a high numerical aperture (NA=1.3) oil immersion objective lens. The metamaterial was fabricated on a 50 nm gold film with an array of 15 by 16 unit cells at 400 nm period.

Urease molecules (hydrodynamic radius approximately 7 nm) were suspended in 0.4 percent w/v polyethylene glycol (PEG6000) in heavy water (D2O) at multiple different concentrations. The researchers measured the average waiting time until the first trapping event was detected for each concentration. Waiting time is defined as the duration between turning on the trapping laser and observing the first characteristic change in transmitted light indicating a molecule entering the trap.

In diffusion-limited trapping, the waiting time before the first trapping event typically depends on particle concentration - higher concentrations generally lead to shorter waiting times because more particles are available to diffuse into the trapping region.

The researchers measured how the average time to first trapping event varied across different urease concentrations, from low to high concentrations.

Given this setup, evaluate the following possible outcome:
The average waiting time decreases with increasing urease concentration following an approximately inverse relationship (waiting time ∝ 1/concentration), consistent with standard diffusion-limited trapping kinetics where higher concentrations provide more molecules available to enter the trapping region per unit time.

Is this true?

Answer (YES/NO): NO